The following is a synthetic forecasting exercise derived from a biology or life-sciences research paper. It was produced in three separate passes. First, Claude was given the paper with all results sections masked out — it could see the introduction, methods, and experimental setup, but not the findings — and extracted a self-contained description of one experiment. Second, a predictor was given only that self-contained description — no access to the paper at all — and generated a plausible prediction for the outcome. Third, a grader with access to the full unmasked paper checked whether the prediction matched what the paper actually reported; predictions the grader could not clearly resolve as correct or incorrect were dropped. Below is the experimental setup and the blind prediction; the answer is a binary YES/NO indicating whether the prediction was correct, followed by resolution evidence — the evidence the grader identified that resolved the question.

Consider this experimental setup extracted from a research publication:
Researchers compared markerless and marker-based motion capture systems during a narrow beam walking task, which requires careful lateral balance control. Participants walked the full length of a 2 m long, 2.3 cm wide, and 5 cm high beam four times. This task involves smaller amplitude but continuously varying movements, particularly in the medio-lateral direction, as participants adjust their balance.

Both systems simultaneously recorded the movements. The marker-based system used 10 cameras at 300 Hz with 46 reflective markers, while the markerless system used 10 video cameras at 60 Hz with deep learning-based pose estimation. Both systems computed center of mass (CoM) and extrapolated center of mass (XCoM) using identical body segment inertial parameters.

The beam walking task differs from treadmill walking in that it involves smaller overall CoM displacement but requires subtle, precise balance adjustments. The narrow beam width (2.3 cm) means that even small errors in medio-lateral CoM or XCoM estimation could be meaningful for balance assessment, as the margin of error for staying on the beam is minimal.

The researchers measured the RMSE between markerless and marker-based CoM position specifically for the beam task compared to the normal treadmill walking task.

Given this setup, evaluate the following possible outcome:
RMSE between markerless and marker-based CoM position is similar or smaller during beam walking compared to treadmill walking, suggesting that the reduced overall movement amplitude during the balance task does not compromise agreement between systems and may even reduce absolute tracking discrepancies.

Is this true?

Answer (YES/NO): NO